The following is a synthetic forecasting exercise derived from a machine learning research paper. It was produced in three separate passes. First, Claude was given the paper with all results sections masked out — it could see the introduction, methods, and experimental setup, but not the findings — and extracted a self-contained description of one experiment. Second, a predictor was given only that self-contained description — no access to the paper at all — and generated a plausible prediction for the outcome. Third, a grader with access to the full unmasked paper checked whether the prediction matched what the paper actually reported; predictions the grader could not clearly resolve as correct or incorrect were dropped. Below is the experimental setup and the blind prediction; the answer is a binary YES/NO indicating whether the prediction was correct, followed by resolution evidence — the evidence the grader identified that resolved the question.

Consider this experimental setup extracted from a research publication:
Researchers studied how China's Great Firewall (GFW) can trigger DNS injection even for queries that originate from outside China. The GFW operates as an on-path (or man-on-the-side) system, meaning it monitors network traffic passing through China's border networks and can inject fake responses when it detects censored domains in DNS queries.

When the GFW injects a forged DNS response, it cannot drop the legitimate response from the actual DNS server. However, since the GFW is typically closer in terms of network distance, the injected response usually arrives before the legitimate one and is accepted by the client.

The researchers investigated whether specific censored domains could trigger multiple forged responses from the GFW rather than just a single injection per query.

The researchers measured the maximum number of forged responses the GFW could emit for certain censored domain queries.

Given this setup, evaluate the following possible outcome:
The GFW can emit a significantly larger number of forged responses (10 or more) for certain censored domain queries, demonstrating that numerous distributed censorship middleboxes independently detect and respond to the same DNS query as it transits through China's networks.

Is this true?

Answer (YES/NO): NO